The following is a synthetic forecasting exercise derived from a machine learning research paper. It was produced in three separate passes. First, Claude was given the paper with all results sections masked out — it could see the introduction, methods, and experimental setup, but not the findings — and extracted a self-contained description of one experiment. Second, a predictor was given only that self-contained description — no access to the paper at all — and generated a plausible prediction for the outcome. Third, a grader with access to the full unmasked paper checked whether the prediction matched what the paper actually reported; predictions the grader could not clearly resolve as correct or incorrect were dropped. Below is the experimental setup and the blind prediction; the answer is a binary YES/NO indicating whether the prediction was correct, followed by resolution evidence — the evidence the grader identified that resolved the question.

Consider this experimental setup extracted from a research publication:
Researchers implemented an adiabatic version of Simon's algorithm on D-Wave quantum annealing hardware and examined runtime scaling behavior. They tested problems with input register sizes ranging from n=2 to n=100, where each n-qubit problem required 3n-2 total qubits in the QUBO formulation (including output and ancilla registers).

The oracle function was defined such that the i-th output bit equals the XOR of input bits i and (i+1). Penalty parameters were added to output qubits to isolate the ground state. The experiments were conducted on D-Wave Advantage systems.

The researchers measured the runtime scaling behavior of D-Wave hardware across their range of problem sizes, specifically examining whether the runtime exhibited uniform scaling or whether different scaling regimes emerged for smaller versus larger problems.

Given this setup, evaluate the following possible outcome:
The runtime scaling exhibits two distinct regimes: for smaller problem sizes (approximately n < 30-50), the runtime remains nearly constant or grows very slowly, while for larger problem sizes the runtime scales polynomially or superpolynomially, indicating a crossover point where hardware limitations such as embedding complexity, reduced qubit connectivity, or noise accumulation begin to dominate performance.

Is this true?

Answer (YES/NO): NO